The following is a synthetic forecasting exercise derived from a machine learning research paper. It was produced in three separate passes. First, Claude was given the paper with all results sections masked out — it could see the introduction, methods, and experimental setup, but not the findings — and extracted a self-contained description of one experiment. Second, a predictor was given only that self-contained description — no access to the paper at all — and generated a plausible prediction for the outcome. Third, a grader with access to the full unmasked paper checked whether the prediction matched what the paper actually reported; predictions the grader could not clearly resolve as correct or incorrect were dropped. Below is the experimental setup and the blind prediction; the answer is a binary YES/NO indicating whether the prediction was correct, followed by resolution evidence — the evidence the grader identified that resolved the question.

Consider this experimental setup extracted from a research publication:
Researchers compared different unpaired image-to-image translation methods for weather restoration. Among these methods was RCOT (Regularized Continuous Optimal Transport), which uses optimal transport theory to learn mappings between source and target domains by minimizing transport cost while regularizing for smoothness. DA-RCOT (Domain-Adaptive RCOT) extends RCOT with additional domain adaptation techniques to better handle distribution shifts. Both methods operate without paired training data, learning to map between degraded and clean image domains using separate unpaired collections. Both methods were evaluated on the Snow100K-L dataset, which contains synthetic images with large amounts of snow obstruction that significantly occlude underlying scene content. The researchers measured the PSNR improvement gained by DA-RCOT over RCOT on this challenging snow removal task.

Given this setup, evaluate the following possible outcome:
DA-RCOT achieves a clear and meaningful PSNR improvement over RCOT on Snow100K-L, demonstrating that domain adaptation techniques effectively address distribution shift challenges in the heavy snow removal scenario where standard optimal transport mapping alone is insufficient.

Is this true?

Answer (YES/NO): NO